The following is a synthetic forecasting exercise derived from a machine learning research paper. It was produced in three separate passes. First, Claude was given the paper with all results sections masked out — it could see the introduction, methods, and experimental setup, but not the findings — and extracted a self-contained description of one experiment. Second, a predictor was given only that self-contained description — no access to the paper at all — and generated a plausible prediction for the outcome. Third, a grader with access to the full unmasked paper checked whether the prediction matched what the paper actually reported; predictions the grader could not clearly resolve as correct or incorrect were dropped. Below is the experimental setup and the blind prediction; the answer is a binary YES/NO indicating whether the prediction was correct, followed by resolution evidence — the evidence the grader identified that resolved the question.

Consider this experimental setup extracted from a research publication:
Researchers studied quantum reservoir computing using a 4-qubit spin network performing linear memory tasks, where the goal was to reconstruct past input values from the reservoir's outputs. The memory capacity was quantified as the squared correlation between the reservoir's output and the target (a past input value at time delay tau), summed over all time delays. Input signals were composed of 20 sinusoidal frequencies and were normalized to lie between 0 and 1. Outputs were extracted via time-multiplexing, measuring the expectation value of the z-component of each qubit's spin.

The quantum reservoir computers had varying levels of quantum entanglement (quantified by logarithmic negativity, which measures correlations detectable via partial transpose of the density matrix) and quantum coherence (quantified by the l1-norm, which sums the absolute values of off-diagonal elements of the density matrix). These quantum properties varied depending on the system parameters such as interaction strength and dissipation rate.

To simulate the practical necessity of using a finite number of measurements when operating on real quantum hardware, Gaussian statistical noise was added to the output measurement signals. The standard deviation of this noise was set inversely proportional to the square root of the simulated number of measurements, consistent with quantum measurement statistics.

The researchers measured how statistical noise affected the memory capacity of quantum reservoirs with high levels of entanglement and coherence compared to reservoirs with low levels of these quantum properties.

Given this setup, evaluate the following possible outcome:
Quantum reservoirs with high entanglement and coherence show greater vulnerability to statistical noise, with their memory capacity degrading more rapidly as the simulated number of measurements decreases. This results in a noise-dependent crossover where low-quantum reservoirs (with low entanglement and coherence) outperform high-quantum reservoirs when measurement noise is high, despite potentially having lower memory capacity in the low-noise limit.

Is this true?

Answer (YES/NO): NO